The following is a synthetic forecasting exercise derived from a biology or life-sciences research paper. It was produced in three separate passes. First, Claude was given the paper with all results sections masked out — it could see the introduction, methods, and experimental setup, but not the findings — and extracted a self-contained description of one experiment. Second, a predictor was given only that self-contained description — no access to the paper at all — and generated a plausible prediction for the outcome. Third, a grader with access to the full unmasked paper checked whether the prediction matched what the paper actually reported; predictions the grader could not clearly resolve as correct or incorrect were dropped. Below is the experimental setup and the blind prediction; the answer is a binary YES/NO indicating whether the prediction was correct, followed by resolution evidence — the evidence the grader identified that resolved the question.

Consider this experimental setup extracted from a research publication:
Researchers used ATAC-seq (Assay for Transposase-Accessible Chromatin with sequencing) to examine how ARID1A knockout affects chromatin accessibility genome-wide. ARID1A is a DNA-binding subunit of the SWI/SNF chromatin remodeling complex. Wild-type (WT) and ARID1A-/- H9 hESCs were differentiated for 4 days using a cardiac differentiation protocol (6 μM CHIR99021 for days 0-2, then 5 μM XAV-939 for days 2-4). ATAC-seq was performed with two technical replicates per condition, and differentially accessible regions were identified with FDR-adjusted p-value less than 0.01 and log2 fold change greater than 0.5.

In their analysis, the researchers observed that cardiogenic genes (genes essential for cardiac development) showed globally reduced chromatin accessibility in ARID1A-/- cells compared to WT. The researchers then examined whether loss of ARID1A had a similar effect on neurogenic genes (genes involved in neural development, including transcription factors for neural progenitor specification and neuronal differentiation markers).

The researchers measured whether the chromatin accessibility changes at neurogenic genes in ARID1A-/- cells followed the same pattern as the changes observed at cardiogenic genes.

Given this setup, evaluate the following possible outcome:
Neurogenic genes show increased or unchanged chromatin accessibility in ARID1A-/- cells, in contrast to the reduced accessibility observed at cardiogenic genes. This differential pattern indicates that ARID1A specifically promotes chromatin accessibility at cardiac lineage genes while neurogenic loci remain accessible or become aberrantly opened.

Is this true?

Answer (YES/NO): YES